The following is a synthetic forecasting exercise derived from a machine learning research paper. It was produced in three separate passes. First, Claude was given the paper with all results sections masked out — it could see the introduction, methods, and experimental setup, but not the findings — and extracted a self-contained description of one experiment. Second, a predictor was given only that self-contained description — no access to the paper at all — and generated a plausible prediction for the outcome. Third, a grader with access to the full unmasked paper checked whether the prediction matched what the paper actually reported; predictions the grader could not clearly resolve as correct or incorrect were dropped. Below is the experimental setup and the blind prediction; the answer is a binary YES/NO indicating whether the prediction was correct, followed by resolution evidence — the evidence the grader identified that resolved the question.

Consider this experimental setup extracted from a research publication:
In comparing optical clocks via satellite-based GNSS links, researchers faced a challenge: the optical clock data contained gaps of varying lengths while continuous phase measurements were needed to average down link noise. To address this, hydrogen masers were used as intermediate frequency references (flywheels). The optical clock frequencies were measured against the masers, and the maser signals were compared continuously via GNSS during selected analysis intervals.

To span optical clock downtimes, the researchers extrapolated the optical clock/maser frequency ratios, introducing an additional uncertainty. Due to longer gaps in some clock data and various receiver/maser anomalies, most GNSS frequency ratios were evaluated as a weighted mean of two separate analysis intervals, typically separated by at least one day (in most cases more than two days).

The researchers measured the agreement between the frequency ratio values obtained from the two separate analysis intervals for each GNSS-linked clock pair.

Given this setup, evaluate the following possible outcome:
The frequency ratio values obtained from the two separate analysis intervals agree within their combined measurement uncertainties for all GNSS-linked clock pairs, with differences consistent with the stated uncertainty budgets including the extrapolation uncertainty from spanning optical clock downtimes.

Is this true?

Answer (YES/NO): YES